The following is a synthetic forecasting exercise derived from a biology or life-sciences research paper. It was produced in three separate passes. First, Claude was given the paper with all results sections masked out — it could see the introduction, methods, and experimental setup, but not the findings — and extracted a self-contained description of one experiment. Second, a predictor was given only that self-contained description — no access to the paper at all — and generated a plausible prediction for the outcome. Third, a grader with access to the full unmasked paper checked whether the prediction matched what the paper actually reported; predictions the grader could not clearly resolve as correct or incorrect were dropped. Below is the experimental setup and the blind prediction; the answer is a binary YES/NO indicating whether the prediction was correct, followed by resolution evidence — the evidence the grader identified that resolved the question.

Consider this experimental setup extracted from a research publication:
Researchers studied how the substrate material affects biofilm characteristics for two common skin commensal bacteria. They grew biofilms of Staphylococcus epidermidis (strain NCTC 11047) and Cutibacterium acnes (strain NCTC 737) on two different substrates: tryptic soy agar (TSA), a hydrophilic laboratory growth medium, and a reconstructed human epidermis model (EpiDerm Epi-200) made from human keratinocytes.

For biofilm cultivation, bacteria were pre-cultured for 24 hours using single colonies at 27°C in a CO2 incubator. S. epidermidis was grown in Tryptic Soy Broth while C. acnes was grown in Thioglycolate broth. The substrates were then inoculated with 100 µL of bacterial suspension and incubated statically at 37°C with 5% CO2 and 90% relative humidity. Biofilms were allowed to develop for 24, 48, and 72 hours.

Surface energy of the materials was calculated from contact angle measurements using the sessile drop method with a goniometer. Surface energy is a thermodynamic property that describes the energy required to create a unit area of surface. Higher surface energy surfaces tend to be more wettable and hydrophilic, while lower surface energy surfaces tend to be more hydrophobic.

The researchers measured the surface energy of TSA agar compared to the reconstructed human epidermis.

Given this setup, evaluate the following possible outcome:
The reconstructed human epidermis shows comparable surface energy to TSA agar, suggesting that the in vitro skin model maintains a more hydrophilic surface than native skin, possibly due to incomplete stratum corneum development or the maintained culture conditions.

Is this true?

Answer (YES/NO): NO